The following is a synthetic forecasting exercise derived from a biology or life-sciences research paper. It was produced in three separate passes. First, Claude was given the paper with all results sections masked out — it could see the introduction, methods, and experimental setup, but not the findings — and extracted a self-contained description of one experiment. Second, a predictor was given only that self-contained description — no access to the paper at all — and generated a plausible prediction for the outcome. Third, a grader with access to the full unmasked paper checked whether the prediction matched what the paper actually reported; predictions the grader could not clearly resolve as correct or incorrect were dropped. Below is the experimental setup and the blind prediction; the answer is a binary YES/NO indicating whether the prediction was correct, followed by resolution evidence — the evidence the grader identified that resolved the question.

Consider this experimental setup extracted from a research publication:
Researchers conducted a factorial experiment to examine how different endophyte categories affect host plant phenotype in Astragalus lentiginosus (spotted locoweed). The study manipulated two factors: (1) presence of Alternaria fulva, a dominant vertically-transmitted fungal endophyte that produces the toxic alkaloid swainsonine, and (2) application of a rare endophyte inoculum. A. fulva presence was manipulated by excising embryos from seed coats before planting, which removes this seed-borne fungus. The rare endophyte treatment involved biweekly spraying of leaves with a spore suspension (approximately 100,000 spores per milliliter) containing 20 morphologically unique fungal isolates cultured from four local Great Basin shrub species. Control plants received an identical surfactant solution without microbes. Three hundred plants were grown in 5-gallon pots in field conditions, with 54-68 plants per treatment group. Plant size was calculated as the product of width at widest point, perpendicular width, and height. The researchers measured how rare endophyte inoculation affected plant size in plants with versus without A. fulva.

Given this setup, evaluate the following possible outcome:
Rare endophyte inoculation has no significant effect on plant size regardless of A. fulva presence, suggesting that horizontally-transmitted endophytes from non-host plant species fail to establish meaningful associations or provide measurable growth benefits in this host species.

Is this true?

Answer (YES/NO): NO